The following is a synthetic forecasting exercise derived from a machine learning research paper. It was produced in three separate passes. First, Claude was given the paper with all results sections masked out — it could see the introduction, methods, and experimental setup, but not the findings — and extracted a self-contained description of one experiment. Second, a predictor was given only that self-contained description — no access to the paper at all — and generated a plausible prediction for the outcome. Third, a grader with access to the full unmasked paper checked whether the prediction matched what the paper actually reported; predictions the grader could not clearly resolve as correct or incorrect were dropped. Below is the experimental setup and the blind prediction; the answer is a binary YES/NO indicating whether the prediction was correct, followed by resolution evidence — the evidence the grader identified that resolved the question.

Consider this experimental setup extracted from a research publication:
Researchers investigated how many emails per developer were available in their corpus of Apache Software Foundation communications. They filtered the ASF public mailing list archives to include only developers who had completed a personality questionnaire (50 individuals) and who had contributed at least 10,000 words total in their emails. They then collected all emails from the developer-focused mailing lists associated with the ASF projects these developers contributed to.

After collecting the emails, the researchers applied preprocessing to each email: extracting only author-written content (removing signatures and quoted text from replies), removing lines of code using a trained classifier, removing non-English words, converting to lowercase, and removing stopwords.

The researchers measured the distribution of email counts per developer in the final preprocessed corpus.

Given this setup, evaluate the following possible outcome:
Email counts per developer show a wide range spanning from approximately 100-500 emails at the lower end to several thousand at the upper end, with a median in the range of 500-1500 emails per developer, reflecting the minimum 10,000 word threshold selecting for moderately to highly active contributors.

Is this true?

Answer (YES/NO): NO